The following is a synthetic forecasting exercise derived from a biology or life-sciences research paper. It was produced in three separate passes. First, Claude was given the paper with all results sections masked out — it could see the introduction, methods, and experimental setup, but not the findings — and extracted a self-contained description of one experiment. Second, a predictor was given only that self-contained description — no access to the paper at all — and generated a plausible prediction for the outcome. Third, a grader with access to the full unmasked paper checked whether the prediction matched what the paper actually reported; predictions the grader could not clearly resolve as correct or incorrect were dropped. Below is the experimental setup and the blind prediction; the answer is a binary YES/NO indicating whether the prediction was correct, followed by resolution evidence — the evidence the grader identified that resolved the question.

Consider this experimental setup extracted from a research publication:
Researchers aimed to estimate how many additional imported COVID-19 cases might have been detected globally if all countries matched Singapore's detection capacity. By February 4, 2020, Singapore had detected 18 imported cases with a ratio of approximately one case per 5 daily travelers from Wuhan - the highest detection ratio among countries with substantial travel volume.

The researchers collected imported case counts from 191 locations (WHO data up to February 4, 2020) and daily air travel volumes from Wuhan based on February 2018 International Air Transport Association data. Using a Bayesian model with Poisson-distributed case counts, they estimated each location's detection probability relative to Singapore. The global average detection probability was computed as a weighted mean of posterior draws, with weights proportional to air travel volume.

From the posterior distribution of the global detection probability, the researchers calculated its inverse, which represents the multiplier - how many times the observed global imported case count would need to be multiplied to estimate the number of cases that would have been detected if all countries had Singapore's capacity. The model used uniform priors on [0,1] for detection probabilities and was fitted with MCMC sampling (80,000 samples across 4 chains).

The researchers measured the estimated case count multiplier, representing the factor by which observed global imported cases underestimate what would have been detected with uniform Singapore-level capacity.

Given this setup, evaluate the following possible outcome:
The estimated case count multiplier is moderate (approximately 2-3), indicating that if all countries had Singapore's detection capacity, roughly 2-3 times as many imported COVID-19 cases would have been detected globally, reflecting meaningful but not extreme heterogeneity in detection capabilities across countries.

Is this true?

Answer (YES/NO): YES